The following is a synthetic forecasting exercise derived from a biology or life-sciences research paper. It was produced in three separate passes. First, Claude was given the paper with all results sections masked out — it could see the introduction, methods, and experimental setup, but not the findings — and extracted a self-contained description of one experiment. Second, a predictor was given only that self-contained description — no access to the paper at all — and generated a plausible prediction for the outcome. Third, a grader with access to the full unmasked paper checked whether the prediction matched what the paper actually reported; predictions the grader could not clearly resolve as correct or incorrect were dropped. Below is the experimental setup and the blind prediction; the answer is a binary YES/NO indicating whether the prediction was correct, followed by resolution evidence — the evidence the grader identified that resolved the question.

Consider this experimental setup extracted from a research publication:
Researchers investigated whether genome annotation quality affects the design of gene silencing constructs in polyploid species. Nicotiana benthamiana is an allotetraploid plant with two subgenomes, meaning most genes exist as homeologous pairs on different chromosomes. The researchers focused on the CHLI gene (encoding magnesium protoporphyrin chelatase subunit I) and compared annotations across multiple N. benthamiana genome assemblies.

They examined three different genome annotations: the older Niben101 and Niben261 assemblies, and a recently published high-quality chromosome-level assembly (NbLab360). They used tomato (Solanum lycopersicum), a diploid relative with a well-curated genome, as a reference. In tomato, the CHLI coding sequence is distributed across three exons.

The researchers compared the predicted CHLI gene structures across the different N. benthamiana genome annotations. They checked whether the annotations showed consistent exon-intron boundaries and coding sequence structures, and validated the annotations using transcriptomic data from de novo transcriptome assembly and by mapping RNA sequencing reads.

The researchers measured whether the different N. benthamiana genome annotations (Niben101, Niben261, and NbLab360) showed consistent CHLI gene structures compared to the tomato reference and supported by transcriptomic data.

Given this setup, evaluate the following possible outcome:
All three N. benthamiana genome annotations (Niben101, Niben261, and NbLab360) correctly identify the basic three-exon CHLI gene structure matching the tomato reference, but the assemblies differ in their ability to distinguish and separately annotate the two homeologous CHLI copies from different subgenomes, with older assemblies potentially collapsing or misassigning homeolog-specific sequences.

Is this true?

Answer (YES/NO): NO